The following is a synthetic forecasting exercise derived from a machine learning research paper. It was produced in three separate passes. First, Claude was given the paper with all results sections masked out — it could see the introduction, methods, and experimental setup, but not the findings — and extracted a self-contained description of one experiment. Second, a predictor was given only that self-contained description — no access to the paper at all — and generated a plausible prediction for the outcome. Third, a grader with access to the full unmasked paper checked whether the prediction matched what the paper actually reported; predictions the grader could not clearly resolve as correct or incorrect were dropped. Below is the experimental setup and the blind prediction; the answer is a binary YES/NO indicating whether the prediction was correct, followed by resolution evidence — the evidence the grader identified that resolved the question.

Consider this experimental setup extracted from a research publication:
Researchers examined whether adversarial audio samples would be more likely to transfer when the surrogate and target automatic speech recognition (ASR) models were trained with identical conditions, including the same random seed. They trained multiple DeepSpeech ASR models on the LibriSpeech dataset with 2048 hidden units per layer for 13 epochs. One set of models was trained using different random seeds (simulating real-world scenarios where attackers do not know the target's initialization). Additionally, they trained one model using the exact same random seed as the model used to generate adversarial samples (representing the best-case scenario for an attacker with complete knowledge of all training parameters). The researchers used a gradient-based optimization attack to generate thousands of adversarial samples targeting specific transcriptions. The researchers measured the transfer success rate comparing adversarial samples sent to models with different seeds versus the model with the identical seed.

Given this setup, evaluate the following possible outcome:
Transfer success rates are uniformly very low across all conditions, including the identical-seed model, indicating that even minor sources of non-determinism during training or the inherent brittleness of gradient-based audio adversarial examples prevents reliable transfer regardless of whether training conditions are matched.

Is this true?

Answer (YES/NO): YES